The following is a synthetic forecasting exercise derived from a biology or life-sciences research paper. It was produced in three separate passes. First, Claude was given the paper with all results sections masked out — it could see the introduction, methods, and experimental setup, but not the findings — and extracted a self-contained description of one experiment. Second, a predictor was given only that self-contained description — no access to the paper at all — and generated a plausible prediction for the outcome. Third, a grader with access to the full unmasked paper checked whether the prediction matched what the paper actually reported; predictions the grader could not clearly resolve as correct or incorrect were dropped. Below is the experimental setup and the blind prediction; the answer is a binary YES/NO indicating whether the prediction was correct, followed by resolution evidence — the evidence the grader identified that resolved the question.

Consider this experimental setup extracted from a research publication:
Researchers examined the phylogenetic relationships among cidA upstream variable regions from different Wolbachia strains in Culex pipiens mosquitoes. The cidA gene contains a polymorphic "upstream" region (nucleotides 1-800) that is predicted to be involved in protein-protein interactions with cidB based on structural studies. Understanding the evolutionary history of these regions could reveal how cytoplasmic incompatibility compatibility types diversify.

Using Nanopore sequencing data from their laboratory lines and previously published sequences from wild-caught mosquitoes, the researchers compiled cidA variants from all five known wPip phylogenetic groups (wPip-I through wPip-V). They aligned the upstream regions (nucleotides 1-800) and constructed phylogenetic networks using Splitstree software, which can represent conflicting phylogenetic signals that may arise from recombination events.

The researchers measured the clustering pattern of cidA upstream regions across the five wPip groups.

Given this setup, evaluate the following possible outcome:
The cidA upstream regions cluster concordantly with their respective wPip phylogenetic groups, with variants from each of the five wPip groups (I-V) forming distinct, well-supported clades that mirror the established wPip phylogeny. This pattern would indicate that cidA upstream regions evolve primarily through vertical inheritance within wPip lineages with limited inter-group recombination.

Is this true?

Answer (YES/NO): NO